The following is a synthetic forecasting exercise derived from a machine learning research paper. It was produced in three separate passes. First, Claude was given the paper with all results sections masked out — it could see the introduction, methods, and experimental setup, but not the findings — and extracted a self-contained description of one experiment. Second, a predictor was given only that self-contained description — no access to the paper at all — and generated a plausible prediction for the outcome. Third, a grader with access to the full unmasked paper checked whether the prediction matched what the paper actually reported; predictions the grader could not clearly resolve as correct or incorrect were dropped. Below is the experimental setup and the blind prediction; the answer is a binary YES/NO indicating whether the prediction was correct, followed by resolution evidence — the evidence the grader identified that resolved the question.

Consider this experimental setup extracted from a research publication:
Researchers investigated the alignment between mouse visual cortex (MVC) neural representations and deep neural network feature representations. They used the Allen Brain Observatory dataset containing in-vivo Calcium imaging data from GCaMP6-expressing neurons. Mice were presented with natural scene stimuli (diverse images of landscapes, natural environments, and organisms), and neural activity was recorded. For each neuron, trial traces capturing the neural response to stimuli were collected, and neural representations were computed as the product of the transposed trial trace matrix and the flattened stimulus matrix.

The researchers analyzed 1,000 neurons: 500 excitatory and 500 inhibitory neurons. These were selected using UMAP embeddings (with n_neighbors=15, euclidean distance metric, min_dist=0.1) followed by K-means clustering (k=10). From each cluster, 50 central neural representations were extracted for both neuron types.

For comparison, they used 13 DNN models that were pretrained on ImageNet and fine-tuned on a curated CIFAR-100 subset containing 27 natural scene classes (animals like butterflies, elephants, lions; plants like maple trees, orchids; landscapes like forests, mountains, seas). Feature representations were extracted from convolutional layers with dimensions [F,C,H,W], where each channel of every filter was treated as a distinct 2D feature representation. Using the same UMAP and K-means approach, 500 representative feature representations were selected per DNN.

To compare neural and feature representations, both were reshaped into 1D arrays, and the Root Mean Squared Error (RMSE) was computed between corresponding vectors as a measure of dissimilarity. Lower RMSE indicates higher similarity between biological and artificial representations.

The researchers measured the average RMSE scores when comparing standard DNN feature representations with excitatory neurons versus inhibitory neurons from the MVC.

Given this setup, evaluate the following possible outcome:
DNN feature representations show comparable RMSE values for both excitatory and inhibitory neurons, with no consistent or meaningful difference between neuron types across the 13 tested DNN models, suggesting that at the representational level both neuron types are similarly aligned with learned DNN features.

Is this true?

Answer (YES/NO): NO